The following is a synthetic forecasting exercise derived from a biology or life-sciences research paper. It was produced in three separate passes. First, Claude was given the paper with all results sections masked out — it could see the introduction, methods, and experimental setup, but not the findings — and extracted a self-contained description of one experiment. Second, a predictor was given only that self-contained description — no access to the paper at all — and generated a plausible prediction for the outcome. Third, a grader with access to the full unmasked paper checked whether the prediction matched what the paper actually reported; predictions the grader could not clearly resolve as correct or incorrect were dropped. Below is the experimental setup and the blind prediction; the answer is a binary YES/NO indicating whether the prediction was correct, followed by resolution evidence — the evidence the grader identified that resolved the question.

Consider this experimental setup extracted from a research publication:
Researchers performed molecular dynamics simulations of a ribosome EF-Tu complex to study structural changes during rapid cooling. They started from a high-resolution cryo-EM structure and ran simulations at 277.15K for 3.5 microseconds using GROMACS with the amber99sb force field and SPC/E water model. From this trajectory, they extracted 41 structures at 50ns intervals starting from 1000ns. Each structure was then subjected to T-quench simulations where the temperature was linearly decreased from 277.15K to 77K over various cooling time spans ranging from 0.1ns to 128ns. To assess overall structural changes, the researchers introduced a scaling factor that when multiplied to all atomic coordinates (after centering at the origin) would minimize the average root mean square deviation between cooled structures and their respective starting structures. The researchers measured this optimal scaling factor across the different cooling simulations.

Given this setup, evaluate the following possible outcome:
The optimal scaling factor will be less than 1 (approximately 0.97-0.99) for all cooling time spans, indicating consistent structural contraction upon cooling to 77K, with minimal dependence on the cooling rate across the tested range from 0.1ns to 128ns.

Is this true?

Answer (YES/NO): NO